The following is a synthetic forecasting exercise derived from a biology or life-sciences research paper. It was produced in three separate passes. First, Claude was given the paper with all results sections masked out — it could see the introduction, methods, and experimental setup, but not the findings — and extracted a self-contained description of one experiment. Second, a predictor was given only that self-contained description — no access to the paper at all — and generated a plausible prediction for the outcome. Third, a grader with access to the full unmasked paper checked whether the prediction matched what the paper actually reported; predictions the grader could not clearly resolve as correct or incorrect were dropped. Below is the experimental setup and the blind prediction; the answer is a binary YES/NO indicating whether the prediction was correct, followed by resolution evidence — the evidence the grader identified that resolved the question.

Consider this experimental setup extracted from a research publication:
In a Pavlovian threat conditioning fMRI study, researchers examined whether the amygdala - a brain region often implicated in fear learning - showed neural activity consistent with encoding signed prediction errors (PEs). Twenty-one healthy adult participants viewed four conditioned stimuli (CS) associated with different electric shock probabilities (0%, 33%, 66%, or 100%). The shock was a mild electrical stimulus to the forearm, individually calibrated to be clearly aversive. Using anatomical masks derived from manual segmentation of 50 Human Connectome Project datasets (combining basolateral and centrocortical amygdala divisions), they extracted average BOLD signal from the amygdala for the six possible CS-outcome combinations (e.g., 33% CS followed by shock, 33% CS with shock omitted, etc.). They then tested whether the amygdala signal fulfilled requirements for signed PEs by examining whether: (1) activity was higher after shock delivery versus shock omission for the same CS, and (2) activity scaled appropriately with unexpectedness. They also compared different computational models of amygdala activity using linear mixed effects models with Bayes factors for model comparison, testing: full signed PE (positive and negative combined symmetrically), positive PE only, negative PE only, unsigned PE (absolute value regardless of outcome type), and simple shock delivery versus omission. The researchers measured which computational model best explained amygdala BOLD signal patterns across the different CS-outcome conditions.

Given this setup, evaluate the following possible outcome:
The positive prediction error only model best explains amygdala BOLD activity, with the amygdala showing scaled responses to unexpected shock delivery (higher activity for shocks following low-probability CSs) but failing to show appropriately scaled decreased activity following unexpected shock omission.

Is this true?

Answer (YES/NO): NO